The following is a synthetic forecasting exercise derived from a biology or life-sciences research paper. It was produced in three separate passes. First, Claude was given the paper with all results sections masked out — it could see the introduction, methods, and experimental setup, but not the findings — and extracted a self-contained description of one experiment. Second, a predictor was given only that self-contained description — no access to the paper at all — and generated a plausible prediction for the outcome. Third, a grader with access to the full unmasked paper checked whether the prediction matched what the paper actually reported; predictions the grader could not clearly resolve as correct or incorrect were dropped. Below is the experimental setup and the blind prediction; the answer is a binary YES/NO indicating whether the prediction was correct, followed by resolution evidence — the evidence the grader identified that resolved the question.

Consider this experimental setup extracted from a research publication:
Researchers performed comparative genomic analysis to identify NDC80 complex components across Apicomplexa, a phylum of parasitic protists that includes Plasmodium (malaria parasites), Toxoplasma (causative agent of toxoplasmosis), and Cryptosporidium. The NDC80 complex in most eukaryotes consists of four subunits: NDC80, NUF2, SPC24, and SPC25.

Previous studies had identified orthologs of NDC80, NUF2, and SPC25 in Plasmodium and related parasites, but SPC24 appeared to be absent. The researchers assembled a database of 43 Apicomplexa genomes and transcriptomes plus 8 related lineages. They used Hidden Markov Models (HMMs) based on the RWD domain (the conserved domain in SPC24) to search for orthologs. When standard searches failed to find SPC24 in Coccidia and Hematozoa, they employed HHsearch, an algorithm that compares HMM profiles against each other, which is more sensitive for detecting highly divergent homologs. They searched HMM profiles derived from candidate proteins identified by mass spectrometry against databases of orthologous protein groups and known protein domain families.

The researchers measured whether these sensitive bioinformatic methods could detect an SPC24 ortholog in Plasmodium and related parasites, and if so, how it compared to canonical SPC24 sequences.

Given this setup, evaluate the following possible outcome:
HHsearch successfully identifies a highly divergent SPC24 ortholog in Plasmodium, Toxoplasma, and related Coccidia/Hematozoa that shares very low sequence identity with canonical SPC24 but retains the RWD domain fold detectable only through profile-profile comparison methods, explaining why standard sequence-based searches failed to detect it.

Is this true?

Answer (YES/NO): YES